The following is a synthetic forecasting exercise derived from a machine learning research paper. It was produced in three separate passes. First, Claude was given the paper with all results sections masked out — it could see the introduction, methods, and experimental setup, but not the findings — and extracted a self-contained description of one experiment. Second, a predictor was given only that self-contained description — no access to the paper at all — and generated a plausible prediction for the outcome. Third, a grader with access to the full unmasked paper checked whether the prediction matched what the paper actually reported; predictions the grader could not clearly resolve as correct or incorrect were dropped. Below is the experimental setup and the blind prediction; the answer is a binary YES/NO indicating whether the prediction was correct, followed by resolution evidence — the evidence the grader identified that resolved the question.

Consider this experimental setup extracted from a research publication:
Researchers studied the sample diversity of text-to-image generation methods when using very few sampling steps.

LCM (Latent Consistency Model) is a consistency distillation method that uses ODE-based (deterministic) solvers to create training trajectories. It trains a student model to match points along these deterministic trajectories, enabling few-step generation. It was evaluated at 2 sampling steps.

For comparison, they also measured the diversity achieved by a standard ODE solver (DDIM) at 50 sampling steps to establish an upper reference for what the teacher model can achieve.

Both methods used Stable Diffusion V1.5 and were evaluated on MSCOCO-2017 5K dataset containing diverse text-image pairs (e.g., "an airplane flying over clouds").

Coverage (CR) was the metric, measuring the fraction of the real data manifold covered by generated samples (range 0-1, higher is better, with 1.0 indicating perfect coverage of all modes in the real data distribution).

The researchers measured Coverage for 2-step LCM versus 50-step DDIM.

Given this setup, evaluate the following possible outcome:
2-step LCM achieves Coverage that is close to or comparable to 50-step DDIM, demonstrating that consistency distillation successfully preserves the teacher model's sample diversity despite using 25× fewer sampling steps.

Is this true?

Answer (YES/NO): NO